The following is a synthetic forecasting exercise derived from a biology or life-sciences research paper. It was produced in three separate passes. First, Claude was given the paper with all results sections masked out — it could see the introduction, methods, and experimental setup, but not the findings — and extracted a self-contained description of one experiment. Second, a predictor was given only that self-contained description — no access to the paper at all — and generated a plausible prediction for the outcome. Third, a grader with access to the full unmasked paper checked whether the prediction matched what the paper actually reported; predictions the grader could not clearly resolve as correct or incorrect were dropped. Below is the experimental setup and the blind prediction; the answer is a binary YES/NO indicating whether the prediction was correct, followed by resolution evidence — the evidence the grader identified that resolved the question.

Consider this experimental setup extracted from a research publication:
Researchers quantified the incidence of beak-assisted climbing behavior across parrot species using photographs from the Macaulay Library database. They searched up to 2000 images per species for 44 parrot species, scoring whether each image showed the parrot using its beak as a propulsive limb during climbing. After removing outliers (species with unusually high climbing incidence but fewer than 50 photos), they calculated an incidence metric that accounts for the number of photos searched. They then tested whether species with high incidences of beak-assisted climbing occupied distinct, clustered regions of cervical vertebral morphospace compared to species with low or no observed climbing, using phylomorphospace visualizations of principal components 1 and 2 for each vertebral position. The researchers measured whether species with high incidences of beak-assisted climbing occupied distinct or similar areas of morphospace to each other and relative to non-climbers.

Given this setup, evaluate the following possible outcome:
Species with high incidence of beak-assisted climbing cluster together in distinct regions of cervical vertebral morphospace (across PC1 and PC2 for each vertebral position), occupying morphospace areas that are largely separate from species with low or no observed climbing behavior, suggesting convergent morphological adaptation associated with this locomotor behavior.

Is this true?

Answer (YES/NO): NO